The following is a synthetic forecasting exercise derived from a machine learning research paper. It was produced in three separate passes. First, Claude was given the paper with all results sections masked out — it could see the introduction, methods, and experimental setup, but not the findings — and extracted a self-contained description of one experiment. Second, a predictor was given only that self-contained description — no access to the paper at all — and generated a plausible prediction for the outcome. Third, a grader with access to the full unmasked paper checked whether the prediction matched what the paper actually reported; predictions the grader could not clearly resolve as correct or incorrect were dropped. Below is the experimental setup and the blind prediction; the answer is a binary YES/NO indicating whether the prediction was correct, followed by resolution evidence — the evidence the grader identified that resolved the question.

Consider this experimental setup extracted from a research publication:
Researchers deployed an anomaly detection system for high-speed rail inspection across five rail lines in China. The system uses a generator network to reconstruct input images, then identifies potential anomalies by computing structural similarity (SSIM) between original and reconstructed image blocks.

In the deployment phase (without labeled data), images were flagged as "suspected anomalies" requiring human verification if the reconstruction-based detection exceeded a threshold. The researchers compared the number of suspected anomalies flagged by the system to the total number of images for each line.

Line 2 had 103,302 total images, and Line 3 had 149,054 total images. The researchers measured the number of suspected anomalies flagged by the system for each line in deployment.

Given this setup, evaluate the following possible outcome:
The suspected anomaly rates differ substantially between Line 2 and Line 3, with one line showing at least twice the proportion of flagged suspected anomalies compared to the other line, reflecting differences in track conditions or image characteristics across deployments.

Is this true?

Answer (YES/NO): YES